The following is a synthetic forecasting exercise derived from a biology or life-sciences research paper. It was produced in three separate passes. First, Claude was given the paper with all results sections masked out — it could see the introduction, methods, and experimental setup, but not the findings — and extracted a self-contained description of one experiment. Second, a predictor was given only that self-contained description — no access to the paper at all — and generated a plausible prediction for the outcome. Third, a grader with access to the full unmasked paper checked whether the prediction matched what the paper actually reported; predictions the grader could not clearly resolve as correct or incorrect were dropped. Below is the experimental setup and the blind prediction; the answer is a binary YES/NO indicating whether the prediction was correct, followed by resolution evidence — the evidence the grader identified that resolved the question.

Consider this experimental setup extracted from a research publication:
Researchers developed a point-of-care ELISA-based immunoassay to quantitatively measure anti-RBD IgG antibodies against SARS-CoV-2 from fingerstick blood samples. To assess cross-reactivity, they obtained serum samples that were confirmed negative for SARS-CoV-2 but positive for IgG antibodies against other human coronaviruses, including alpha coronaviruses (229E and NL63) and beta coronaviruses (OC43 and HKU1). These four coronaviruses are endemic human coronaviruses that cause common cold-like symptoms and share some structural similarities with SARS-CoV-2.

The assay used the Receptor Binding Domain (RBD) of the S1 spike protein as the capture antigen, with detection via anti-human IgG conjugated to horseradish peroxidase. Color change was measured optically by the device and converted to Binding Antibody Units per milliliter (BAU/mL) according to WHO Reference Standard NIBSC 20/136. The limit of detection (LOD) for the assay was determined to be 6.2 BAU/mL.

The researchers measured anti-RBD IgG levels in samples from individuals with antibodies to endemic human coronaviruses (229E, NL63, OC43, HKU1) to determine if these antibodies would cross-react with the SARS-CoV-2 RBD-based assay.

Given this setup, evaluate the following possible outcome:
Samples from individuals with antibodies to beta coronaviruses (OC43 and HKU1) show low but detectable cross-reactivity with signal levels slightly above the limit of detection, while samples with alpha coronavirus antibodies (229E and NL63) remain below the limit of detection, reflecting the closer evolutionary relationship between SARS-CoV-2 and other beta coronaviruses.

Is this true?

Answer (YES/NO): NO